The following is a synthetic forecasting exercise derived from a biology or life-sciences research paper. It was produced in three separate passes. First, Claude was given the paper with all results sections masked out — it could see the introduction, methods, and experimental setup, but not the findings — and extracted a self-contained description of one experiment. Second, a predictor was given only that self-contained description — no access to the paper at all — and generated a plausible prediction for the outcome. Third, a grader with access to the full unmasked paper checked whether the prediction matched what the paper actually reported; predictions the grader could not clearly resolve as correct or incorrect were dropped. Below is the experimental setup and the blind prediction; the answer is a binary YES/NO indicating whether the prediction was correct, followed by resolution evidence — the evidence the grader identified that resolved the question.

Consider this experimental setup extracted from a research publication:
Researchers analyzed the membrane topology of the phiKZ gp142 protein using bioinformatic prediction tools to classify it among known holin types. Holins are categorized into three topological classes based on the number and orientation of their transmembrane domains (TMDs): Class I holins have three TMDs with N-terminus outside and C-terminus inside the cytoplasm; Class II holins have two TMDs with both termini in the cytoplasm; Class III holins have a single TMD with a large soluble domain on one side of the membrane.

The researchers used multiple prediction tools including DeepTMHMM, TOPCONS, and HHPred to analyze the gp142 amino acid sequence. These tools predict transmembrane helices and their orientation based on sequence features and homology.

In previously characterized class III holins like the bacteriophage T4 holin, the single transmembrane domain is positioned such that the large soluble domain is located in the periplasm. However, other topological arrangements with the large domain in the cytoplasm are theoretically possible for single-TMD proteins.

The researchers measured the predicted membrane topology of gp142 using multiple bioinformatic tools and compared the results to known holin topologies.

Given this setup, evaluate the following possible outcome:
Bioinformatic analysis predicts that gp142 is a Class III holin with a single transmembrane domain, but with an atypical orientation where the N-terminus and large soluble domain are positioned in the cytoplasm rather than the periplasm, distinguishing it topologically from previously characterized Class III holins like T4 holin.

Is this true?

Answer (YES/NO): YES